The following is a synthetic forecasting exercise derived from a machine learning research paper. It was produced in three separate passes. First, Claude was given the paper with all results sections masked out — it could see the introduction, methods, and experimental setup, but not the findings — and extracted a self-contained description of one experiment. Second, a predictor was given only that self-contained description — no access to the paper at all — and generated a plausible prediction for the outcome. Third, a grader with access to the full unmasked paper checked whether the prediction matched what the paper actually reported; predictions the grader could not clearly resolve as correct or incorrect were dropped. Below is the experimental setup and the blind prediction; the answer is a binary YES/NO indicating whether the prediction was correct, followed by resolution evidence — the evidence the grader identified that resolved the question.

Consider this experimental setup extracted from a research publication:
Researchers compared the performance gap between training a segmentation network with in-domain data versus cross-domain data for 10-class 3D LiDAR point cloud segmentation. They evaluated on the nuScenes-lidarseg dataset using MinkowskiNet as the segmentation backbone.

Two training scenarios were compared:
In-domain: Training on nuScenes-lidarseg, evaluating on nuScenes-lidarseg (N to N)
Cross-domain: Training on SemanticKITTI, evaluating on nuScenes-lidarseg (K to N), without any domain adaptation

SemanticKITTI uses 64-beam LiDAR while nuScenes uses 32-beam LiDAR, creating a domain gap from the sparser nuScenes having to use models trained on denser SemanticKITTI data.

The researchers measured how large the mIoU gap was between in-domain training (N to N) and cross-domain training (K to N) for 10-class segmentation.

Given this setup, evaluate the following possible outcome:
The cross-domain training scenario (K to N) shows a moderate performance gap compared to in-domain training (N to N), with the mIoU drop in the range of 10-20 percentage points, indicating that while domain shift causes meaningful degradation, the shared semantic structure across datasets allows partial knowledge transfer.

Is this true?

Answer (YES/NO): NO